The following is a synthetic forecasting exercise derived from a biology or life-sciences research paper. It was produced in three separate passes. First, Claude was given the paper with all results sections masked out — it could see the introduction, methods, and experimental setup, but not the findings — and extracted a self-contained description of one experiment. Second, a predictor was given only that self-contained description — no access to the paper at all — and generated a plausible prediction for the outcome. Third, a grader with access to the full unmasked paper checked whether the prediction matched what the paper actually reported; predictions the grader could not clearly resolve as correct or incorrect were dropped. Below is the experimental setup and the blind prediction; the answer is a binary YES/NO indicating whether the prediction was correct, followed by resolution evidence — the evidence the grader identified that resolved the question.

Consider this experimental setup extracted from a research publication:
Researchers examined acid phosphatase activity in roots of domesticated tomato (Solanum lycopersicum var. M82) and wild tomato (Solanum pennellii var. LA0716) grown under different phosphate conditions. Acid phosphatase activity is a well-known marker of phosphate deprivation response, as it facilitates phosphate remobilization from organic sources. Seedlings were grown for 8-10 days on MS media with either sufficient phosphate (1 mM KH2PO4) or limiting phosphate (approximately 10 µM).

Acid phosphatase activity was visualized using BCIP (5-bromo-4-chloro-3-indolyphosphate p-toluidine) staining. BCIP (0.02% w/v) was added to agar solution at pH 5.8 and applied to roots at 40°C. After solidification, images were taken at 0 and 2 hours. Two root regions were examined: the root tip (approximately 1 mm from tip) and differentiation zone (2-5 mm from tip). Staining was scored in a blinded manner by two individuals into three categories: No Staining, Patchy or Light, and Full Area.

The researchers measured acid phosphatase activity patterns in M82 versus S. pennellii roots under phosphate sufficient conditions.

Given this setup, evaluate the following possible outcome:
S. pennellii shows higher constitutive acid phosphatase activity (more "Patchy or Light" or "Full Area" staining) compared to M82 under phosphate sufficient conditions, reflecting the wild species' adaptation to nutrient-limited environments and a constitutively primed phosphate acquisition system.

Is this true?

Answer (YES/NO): YES